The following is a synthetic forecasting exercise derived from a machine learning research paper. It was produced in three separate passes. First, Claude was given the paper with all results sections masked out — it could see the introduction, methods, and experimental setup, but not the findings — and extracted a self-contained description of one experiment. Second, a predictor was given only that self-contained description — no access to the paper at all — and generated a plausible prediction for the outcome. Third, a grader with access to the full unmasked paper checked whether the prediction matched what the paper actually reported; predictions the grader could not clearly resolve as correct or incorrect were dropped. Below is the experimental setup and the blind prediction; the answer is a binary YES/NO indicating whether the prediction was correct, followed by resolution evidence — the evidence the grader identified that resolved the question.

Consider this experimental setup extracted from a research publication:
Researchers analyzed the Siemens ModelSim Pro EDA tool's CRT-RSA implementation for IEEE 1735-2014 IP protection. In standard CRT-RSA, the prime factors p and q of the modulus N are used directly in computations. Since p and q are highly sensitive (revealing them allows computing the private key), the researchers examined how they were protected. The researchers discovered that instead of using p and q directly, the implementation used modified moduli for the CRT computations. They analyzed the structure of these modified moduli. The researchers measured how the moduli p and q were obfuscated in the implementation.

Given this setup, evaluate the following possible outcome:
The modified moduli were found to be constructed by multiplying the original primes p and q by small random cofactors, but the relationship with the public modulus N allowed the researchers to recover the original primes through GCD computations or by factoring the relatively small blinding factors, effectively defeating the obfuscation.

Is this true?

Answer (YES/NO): NO